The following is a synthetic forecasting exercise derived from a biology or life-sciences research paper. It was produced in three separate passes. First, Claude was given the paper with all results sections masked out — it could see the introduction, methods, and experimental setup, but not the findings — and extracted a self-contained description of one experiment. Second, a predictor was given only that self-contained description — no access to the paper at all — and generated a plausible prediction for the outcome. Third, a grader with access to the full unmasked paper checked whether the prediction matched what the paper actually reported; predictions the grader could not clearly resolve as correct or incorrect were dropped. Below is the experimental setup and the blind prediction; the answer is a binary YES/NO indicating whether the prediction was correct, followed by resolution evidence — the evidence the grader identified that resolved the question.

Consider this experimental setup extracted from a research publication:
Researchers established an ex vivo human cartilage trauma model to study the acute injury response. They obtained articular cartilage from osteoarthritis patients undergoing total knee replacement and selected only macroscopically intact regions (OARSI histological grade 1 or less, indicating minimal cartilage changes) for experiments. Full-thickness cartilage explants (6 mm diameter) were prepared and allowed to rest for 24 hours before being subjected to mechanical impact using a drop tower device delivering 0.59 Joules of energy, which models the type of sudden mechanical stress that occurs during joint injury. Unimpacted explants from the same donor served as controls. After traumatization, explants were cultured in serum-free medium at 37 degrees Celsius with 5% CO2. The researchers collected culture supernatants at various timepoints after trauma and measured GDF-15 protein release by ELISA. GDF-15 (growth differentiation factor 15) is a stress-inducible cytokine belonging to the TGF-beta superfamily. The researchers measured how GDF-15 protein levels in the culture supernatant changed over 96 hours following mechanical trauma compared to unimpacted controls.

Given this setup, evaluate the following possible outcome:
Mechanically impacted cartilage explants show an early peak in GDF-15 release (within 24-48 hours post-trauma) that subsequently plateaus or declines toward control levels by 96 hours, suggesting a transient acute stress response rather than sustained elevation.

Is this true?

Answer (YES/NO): NO